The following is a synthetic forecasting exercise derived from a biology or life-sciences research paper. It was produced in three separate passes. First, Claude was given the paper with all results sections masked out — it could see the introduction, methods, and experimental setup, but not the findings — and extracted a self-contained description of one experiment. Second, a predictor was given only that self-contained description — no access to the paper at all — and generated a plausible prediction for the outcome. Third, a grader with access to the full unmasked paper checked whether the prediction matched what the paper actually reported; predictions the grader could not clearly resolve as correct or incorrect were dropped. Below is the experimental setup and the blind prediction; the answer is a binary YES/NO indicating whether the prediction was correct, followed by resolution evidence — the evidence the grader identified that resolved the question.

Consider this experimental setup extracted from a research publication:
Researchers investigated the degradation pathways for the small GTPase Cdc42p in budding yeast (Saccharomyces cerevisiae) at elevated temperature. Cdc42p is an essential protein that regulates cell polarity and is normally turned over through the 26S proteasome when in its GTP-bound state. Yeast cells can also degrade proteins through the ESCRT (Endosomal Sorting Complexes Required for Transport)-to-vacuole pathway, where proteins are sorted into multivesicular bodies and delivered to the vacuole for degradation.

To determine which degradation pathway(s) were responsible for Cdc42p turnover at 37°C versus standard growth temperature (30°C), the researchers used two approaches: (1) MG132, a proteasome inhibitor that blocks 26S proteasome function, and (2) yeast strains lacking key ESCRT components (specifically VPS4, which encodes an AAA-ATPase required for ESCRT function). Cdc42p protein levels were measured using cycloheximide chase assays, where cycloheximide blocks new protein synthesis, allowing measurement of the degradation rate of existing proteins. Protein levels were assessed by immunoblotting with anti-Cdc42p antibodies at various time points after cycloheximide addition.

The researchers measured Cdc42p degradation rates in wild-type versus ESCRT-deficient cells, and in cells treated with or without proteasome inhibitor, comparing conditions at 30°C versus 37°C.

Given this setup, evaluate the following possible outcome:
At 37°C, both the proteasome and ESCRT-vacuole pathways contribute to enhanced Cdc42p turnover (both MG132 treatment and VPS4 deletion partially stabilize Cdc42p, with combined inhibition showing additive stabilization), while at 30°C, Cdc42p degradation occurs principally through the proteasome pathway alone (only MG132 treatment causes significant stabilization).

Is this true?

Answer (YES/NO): NO